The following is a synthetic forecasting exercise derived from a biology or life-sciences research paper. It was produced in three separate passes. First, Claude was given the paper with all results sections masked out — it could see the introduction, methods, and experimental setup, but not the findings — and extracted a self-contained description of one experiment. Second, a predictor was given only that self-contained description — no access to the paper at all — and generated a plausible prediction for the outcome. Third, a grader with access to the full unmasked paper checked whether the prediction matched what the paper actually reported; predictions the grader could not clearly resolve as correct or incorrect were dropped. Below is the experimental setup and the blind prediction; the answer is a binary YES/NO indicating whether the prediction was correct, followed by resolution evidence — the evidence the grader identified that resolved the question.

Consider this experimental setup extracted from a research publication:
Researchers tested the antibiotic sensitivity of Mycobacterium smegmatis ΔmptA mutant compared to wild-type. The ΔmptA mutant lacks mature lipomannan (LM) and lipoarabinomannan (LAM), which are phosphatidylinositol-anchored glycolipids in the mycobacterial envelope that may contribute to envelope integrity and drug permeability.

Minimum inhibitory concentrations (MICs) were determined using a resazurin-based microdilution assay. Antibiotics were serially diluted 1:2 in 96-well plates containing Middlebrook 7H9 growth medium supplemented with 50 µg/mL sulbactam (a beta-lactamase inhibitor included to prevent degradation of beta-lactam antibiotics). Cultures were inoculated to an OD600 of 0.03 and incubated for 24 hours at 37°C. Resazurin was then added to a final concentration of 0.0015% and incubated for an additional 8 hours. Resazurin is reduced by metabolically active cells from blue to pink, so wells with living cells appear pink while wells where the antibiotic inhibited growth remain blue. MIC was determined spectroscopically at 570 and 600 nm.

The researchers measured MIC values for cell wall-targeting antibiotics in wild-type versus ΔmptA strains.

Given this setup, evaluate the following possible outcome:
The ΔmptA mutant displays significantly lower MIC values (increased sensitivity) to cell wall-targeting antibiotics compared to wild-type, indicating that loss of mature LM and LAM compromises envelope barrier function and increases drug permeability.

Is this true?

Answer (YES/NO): YES